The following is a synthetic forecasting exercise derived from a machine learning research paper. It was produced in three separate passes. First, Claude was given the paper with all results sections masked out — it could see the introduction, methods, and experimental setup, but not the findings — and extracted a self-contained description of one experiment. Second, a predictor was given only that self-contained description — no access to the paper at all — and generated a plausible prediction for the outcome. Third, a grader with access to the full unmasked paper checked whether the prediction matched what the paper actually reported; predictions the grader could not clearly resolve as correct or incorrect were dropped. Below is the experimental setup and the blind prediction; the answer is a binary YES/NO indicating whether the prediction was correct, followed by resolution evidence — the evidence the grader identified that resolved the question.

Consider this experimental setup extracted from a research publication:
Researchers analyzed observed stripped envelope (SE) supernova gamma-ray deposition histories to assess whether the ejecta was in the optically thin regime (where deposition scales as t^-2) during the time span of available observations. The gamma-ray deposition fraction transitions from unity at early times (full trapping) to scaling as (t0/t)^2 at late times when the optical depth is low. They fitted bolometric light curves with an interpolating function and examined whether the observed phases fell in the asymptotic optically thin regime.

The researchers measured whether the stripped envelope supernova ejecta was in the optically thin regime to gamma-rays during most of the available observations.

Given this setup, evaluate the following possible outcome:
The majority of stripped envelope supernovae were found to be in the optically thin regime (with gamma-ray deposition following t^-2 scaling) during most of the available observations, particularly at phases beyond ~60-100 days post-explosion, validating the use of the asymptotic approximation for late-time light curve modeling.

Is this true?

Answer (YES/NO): NO